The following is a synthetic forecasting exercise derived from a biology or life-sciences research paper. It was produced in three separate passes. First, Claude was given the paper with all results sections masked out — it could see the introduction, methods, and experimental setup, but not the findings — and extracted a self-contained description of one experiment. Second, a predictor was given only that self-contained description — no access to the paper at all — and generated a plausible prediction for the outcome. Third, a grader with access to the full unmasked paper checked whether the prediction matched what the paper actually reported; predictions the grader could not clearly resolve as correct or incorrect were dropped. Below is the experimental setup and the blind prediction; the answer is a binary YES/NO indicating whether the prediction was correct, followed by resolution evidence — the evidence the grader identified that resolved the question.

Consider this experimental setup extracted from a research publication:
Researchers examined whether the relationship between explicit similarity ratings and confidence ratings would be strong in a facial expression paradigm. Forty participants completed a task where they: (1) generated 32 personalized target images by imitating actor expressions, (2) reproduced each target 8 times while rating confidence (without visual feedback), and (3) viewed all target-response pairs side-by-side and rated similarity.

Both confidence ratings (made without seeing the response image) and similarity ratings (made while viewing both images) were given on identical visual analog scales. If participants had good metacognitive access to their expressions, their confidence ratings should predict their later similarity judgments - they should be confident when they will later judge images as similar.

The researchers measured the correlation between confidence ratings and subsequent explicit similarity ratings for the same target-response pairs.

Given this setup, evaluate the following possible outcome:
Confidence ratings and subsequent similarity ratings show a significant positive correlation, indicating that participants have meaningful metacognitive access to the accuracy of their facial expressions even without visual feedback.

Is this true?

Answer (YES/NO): NO